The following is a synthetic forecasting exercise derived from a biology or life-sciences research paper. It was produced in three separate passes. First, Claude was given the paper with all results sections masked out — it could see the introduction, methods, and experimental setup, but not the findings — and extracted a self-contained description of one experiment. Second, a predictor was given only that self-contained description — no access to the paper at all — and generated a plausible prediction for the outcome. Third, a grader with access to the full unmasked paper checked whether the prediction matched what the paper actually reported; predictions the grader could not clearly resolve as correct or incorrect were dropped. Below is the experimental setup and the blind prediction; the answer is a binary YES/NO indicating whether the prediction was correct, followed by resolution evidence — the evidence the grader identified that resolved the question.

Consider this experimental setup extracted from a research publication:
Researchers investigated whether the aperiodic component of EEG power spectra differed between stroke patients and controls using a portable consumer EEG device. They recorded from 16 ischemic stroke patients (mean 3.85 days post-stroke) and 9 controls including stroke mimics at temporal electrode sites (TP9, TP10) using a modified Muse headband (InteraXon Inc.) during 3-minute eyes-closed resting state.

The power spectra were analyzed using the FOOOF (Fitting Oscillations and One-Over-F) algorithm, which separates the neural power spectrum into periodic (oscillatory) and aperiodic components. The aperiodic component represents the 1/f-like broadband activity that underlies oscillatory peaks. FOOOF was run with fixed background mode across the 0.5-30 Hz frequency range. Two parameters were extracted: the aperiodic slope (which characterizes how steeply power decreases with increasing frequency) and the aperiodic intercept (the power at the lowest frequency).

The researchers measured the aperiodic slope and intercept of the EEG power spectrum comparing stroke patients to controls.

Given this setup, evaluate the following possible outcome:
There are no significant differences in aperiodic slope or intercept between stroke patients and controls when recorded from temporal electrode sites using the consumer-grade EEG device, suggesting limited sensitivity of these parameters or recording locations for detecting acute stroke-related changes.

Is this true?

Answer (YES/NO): YES